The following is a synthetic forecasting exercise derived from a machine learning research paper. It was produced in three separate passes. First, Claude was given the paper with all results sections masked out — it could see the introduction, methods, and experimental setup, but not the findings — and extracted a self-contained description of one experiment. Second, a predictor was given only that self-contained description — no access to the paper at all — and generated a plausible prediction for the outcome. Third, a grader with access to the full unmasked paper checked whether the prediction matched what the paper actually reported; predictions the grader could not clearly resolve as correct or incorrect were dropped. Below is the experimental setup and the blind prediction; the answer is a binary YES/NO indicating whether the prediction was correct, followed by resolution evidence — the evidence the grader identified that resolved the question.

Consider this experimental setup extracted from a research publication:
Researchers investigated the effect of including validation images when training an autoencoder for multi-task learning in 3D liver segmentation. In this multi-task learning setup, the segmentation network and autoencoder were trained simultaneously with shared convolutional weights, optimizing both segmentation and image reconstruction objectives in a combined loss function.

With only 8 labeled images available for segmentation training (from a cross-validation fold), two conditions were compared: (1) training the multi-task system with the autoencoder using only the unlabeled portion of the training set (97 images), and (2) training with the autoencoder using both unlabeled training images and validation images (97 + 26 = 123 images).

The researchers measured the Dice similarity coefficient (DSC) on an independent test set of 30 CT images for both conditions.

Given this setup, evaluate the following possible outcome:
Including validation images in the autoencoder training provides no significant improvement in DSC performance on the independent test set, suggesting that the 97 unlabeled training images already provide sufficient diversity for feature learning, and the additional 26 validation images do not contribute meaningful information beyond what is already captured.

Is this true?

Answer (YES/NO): NO